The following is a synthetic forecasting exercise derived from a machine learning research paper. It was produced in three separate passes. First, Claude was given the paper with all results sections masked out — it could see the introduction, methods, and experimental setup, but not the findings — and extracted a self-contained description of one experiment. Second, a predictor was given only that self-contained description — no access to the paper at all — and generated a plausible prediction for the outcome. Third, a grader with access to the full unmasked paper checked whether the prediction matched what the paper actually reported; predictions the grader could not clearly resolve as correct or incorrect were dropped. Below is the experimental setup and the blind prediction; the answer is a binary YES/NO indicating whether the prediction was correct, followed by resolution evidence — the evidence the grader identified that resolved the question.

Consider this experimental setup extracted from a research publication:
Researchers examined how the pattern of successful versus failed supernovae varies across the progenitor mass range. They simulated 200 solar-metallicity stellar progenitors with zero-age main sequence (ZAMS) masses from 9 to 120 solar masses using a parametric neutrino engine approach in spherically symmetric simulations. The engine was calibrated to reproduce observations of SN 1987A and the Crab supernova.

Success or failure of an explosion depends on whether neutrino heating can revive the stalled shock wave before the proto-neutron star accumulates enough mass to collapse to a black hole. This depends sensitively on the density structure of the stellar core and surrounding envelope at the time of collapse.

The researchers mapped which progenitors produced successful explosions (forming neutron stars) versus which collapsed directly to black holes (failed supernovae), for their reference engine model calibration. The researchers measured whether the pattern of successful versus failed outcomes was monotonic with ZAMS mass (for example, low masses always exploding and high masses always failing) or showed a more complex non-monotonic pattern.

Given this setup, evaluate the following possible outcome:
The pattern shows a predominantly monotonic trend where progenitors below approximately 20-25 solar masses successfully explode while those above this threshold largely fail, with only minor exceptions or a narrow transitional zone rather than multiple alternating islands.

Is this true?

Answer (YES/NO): NO